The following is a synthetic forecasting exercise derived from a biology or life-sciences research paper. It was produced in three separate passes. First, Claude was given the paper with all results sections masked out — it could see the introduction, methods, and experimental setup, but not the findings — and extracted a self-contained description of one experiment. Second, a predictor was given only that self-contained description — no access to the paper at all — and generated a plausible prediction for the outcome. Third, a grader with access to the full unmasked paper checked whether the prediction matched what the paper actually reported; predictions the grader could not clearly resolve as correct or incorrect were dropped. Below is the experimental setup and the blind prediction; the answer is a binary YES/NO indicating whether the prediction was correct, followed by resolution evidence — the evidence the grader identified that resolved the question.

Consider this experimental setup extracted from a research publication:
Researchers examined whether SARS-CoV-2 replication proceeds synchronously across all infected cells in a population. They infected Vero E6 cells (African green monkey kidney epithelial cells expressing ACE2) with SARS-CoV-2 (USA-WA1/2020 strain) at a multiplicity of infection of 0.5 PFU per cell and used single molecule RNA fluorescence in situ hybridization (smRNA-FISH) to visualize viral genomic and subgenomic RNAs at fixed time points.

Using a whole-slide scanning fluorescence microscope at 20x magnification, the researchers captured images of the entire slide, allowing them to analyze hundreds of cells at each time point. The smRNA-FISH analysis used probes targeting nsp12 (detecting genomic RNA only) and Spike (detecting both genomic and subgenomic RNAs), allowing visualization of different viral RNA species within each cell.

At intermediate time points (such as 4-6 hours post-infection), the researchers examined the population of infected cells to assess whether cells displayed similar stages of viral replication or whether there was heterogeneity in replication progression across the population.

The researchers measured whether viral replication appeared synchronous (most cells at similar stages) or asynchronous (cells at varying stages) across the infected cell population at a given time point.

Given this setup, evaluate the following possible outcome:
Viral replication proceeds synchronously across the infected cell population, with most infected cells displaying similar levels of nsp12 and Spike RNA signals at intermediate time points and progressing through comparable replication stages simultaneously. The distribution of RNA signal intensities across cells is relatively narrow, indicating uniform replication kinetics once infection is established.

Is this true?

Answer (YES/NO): NO